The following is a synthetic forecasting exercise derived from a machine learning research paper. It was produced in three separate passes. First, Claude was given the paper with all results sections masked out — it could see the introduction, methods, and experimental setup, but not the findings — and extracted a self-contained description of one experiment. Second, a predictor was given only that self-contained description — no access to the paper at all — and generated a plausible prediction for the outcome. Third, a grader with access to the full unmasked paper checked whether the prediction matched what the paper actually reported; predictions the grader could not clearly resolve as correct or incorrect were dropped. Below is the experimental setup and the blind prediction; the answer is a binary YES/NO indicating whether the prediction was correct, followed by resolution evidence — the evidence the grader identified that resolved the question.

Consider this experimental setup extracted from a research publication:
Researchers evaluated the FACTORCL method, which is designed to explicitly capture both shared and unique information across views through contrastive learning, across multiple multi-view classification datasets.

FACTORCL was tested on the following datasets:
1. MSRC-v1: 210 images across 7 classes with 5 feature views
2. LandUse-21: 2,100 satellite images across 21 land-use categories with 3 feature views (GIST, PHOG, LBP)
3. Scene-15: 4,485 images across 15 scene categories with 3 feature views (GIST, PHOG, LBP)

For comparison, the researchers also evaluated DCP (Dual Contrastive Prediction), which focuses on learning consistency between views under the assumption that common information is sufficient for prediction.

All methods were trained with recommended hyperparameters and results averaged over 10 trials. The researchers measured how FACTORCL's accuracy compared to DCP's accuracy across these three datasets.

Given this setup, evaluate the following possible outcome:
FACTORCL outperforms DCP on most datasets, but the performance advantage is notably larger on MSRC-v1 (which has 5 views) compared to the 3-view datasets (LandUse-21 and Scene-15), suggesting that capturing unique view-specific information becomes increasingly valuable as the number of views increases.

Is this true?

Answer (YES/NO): NO